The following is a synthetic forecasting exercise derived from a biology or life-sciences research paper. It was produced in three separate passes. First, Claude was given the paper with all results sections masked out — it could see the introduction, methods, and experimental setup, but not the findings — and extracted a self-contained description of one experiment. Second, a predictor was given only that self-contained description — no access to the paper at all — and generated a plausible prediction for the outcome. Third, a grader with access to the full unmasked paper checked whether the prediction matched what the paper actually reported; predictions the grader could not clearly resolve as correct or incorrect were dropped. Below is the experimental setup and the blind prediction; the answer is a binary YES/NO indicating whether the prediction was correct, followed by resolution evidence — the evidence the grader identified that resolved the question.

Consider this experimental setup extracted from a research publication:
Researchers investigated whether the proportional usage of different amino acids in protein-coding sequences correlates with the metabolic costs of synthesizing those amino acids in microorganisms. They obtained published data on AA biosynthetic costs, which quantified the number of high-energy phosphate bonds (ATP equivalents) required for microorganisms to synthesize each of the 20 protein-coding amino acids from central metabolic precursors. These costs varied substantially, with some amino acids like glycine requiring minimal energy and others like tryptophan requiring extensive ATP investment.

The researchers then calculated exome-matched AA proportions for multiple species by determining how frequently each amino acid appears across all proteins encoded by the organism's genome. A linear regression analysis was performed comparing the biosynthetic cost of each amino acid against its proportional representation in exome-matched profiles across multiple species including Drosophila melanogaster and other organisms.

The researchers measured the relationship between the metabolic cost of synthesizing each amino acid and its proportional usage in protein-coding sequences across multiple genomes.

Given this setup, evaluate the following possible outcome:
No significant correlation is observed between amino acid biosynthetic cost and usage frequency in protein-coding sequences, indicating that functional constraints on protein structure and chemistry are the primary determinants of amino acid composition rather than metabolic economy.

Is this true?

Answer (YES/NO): NO